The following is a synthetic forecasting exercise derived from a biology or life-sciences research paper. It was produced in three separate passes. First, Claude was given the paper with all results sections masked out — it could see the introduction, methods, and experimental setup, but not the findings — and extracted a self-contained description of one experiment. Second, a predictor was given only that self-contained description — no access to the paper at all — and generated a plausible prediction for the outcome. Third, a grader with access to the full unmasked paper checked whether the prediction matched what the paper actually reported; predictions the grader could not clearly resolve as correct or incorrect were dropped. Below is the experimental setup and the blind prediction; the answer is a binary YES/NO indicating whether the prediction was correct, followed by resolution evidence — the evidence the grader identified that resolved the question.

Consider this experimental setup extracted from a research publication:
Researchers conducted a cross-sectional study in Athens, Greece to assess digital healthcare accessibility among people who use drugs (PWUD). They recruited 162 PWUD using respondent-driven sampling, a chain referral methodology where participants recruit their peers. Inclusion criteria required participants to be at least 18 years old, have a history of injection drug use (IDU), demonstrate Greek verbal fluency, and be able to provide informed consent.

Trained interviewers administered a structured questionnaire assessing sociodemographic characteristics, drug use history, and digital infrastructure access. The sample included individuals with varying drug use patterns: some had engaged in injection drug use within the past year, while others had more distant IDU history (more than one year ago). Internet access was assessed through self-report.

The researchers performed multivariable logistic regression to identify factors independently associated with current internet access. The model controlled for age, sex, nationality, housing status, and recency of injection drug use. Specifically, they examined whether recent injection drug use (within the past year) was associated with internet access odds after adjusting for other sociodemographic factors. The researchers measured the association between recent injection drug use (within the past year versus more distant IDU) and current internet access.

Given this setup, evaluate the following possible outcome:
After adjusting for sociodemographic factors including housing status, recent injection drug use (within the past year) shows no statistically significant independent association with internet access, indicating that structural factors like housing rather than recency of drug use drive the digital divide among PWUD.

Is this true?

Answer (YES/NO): NO